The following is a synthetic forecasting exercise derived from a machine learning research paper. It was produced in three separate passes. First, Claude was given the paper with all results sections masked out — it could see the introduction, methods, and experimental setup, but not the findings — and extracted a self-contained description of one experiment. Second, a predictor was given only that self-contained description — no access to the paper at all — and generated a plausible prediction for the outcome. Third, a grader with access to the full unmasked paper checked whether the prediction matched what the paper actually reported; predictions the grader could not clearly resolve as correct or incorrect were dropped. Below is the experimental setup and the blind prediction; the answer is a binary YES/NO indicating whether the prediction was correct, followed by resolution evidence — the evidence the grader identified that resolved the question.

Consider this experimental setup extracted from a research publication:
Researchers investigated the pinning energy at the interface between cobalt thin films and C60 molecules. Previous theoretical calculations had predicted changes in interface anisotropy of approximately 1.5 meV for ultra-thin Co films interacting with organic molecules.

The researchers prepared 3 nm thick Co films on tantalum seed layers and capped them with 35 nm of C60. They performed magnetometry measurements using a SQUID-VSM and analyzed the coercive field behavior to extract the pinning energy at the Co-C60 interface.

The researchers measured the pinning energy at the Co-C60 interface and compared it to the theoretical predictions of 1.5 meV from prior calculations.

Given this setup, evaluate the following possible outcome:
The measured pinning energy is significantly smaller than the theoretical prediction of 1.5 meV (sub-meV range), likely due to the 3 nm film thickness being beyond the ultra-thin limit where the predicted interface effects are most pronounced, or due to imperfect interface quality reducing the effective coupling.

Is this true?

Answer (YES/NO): NO